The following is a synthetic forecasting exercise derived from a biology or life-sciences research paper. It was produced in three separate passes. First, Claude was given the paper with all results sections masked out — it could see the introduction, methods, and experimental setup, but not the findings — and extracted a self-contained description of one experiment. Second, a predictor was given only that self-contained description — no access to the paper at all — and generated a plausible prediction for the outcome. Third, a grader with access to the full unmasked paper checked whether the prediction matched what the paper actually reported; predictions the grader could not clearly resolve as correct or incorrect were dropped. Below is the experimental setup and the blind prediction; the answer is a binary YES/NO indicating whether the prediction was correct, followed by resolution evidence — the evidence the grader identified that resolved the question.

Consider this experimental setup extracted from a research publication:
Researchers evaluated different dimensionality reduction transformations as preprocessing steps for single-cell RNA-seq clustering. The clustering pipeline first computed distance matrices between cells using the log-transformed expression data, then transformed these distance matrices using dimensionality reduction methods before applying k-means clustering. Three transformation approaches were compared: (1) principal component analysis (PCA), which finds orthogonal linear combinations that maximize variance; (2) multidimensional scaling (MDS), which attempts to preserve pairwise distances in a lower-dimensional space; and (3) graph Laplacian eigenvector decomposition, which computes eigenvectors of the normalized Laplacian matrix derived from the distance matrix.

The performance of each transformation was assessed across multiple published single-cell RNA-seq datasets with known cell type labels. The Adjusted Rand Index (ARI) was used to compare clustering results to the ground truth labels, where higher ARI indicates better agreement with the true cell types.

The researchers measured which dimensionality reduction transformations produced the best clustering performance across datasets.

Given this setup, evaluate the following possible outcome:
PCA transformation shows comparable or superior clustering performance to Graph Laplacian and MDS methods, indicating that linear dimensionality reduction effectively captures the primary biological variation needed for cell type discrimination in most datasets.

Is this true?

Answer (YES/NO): YES